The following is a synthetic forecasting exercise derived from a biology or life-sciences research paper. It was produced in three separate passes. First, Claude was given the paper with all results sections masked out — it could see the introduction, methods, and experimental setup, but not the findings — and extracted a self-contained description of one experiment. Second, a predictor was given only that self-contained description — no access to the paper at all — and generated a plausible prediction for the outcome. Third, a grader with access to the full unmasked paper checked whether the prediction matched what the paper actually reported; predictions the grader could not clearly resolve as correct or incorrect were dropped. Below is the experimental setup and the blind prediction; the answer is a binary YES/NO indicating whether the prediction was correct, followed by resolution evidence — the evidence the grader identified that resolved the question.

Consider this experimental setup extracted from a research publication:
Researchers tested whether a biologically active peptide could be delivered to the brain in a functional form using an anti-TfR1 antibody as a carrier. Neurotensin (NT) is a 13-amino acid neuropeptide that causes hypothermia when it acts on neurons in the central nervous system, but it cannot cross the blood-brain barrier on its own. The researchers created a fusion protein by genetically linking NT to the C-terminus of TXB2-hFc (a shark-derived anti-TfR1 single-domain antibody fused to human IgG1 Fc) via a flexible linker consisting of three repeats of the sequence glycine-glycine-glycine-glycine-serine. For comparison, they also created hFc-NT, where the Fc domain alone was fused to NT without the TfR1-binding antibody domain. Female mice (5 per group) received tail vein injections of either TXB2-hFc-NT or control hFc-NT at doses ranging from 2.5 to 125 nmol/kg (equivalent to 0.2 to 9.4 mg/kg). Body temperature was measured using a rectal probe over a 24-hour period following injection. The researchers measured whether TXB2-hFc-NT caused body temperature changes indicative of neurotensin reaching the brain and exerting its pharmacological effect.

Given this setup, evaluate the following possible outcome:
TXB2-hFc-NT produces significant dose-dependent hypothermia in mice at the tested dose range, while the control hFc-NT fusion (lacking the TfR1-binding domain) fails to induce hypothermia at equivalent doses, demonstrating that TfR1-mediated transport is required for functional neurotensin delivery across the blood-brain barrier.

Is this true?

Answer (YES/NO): YES